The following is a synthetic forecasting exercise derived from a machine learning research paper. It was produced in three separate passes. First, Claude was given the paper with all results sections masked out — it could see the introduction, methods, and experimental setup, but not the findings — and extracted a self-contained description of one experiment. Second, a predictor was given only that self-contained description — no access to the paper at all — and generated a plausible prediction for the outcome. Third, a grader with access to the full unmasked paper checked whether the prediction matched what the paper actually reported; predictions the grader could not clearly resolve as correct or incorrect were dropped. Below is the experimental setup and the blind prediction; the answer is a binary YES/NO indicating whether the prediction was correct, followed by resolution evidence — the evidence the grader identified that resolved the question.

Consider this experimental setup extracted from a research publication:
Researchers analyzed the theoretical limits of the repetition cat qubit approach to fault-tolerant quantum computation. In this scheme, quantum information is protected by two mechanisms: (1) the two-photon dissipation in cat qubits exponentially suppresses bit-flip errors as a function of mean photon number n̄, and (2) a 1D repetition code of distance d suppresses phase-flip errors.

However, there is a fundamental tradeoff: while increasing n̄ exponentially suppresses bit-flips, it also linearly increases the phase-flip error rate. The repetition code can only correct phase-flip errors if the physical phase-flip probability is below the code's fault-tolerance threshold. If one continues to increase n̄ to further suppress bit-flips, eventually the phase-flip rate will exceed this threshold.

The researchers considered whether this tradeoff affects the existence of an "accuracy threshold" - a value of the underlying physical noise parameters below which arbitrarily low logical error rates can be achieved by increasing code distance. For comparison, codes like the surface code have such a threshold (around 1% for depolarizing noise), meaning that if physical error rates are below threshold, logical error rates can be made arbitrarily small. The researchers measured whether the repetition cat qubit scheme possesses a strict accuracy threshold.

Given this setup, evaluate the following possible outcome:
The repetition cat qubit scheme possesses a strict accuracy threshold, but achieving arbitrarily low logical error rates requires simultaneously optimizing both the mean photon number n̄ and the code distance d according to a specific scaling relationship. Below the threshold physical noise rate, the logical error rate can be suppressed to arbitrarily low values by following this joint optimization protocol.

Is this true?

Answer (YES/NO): NO